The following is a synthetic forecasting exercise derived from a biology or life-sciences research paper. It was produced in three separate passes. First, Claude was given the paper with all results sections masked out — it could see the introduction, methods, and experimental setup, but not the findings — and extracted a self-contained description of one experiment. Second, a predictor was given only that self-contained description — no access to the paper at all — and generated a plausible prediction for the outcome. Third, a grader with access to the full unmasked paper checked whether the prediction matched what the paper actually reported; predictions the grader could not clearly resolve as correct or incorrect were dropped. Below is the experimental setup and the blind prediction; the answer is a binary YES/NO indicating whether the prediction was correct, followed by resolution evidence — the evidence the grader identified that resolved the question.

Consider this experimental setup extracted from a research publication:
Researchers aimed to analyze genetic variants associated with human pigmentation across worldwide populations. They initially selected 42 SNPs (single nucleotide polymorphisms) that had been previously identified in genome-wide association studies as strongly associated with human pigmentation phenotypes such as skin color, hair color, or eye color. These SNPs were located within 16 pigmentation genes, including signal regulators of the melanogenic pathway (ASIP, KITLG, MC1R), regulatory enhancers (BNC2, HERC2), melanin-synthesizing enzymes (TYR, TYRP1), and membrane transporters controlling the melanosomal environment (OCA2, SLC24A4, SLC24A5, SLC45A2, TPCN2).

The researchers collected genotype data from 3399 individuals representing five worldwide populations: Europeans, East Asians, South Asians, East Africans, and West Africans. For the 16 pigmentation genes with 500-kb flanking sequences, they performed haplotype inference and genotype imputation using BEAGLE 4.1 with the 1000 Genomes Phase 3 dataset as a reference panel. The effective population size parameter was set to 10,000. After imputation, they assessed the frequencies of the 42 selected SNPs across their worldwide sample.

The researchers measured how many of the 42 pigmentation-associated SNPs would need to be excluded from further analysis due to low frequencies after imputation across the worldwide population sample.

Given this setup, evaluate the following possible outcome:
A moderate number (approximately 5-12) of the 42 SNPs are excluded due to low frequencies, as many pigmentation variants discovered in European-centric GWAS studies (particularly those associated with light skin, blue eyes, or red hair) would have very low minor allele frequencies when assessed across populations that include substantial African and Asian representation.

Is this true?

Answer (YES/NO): YES